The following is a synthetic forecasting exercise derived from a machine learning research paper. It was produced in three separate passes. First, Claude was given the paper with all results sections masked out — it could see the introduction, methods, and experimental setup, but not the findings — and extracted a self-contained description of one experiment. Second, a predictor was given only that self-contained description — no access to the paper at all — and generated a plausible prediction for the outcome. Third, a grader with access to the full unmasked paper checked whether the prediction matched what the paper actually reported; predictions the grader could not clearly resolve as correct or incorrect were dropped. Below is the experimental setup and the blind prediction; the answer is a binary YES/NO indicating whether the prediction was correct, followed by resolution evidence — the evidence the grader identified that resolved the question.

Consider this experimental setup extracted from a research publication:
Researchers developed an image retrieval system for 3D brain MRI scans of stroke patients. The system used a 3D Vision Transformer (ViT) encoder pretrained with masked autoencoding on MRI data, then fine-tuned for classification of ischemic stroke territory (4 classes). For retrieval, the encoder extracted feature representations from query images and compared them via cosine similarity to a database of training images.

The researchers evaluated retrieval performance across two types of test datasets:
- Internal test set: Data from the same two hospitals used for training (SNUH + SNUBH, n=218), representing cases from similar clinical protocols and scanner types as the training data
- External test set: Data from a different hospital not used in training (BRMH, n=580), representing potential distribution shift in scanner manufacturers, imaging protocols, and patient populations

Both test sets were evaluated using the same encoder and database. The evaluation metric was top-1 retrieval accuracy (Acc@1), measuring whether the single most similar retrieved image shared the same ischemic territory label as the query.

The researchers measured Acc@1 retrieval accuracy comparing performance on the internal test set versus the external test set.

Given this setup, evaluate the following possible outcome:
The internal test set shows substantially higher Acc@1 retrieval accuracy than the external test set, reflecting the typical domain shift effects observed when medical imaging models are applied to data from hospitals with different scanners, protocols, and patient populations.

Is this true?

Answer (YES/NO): YES